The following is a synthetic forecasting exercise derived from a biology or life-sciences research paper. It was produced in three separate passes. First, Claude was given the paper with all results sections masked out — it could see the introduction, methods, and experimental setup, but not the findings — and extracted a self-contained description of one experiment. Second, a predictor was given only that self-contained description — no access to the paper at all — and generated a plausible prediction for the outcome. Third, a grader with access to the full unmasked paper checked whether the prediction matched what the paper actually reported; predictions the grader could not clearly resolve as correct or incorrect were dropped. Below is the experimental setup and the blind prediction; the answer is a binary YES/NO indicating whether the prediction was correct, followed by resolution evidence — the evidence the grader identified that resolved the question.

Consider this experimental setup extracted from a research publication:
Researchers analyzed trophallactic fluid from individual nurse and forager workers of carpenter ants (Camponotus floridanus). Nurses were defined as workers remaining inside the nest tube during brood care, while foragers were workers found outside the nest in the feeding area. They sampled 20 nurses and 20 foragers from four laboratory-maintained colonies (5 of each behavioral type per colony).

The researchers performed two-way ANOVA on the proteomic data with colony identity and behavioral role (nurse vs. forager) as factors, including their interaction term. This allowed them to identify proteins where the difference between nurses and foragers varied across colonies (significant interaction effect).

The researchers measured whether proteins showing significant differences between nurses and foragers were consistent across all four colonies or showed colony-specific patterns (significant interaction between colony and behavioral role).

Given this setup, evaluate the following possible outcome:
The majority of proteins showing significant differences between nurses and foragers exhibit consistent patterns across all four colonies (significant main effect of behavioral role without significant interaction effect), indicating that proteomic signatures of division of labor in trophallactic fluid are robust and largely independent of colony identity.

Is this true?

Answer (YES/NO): NO